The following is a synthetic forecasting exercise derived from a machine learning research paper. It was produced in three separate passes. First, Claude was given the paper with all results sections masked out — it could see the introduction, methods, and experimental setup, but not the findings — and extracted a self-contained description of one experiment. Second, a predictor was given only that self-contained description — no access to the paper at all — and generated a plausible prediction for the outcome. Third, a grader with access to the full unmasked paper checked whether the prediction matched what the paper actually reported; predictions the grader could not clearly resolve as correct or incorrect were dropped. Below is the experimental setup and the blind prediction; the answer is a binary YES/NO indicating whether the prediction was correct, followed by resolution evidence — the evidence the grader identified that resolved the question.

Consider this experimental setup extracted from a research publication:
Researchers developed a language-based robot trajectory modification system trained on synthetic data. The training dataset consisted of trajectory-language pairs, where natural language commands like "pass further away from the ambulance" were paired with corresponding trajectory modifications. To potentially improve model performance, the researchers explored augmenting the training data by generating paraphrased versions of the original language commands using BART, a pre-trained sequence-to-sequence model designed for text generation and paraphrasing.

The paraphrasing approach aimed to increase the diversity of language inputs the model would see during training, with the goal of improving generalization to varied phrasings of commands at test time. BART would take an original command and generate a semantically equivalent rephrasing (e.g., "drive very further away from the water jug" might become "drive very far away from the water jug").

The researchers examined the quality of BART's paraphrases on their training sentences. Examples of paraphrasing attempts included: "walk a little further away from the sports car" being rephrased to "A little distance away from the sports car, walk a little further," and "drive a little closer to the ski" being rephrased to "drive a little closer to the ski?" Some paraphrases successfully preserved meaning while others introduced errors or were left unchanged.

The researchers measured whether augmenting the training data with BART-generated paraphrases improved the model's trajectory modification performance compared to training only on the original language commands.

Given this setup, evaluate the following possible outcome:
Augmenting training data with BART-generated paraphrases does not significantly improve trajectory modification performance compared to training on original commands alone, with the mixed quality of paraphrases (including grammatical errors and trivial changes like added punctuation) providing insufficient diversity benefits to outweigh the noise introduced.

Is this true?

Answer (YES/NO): YES